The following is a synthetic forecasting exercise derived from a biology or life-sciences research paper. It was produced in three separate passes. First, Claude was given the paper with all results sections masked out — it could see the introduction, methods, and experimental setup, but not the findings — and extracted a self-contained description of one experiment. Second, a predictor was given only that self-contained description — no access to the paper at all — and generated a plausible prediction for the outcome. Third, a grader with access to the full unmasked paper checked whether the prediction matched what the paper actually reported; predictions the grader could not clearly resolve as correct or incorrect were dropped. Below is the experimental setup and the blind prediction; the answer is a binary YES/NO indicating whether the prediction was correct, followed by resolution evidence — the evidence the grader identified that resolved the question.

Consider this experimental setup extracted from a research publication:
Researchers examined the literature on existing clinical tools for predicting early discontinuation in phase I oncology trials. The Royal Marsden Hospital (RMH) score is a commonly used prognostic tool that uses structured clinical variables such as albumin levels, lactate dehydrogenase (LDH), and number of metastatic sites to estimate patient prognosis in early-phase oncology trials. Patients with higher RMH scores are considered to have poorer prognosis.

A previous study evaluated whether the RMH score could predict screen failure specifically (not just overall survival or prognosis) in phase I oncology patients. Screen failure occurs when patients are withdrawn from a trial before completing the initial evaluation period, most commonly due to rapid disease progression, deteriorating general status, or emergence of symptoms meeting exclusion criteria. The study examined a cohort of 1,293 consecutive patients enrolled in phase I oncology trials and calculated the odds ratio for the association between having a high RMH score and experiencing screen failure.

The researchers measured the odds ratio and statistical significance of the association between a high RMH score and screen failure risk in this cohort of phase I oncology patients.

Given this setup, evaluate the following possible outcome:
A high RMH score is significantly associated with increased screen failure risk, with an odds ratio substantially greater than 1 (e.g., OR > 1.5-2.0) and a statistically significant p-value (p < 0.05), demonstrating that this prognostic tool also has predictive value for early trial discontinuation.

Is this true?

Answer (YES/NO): NO